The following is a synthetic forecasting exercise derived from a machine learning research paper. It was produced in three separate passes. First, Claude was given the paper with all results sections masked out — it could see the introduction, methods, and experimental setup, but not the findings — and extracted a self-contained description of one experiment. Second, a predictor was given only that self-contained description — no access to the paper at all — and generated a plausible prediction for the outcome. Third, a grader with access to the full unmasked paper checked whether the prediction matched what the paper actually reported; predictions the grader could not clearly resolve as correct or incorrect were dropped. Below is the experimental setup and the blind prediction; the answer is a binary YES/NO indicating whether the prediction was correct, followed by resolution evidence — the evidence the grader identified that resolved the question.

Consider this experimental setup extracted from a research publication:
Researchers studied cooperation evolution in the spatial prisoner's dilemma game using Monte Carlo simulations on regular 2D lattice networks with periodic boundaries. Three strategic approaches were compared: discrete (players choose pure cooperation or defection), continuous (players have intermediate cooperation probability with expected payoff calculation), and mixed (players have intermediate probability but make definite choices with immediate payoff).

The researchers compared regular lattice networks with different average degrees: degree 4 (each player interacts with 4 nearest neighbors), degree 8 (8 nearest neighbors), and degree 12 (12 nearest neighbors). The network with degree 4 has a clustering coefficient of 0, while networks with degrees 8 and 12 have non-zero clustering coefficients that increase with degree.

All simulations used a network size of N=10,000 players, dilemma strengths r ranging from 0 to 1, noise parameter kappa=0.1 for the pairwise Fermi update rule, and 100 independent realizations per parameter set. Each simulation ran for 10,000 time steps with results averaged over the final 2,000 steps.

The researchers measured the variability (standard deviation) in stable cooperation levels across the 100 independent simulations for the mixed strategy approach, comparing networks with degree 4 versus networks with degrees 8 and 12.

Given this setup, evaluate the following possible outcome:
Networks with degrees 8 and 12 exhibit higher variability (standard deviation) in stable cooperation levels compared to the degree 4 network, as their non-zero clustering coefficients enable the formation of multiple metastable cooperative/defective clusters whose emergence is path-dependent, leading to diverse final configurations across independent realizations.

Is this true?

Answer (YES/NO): YES